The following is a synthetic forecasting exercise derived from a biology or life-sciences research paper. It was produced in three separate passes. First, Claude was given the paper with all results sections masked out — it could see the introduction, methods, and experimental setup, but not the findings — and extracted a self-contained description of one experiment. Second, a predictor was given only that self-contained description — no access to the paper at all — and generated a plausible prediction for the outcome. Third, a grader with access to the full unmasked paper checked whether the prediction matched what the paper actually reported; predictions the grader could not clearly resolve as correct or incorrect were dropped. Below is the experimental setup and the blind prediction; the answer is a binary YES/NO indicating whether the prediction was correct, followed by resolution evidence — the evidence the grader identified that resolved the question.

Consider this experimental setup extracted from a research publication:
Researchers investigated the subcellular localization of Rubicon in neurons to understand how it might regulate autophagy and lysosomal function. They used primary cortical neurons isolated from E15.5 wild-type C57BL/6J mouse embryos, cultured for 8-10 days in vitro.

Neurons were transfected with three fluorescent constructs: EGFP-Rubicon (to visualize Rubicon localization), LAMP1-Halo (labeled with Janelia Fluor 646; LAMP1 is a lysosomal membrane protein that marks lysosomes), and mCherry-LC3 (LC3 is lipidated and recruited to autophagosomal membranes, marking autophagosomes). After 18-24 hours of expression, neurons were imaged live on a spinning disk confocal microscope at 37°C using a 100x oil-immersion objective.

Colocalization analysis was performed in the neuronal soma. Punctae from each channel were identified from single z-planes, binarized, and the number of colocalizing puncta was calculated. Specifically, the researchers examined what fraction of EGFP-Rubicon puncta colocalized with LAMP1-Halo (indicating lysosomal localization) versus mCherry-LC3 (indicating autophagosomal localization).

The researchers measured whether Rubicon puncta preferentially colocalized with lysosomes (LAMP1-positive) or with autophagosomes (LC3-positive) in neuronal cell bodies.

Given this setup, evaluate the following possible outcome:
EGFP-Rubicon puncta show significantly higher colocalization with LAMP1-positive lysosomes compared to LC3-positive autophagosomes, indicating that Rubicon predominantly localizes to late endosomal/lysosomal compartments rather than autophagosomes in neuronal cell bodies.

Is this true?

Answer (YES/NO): YES